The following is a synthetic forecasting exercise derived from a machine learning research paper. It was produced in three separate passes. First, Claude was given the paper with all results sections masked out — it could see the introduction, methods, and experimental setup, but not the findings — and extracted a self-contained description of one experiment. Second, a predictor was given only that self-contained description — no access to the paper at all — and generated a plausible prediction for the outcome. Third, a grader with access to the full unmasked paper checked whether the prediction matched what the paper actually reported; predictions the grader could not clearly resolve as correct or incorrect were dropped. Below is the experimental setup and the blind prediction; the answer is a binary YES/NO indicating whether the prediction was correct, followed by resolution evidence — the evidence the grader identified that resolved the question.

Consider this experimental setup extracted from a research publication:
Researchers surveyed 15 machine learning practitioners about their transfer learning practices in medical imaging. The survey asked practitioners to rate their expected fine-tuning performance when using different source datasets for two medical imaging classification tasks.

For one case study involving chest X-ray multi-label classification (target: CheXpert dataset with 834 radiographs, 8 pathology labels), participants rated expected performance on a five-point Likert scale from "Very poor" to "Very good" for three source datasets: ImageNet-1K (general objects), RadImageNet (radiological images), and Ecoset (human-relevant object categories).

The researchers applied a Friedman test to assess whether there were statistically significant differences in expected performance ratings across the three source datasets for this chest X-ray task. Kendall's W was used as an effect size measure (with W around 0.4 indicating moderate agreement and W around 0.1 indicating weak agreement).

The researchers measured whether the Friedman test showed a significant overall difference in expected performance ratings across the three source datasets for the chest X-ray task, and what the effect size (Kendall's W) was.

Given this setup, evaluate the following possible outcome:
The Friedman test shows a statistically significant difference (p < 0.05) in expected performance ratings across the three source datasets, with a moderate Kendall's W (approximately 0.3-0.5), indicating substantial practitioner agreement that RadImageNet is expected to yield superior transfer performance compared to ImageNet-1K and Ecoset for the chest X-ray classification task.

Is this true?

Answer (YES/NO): YES